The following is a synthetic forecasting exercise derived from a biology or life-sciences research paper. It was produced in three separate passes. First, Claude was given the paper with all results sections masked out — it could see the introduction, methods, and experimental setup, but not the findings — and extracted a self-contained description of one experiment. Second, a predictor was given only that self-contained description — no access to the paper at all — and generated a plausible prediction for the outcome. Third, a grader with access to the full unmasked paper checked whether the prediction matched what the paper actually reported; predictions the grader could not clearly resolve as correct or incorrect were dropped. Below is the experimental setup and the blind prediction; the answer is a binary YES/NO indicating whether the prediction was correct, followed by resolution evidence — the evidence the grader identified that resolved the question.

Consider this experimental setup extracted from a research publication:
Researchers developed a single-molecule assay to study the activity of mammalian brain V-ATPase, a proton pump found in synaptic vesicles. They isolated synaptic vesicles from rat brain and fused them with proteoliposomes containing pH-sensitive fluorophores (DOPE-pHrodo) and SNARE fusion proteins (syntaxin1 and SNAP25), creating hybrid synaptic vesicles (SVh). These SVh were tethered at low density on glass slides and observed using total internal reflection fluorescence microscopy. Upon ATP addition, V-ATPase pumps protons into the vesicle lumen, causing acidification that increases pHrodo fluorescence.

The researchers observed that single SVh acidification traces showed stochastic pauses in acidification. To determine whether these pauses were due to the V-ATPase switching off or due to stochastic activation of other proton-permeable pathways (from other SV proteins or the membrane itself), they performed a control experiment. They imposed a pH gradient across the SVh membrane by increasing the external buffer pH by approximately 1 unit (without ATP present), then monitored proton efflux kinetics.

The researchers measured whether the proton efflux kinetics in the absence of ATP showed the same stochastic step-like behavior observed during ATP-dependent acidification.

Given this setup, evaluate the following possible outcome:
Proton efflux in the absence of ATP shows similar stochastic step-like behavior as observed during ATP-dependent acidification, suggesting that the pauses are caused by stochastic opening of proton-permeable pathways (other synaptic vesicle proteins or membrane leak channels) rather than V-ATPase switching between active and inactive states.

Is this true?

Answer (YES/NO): NO